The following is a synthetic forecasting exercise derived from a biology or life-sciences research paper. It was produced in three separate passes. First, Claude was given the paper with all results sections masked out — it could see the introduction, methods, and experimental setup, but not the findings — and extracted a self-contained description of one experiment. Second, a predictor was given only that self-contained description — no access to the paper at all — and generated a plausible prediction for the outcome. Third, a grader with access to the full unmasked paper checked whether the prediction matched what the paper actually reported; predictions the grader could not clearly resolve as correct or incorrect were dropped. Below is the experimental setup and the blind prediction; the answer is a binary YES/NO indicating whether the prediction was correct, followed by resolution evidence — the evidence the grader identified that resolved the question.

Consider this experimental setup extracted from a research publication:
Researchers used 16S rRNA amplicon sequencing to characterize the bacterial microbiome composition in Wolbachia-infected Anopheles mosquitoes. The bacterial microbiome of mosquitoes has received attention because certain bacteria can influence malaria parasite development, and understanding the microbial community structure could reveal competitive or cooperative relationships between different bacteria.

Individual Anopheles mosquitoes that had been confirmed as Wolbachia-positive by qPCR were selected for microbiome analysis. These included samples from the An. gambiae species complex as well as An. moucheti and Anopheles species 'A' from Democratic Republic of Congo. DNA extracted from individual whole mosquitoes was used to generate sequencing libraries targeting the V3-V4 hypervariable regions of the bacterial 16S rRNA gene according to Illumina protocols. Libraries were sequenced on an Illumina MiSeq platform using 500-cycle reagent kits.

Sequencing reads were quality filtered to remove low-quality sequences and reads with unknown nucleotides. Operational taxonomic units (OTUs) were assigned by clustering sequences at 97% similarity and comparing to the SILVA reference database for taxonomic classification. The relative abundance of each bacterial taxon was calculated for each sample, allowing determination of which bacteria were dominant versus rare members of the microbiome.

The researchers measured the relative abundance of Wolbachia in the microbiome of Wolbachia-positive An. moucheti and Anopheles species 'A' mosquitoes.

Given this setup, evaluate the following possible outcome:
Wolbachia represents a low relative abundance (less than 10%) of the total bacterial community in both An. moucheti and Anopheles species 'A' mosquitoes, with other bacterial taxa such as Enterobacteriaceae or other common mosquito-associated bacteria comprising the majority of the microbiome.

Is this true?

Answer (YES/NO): NO